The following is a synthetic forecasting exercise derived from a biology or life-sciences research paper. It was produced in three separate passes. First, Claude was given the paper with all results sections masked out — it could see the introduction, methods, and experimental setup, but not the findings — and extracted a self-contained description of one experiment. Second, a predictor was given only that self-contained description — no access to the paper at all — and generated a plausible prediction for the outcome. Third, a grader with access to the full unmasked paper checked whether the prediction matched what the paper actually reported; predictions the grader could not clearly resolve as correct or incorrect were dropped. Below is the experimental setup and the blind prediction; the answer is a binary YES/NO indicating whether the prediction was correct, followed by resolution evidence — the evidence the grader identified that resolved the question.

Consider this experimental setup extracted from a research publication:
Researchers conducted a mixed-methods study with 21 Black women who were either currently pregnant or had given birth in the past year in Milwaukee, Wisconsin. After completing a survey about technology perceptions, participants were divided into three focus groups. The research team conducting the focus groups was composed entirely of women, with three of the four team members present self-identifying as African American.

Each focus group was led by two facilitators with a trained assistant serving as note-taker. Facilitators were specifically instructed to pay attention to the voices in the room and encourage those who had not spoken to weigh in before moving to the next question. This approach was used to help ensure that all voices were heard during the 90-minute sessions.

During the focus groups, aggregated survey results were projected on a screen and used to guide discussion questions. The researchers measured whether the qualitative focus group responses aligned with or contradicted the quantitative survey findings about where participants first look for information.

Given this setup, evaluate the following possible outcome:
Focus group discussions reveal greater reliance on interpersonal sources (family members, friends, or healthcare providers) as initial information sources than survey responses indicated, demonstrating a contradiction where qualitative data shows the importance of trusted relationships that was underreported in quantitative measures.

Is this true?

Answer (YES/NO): NO